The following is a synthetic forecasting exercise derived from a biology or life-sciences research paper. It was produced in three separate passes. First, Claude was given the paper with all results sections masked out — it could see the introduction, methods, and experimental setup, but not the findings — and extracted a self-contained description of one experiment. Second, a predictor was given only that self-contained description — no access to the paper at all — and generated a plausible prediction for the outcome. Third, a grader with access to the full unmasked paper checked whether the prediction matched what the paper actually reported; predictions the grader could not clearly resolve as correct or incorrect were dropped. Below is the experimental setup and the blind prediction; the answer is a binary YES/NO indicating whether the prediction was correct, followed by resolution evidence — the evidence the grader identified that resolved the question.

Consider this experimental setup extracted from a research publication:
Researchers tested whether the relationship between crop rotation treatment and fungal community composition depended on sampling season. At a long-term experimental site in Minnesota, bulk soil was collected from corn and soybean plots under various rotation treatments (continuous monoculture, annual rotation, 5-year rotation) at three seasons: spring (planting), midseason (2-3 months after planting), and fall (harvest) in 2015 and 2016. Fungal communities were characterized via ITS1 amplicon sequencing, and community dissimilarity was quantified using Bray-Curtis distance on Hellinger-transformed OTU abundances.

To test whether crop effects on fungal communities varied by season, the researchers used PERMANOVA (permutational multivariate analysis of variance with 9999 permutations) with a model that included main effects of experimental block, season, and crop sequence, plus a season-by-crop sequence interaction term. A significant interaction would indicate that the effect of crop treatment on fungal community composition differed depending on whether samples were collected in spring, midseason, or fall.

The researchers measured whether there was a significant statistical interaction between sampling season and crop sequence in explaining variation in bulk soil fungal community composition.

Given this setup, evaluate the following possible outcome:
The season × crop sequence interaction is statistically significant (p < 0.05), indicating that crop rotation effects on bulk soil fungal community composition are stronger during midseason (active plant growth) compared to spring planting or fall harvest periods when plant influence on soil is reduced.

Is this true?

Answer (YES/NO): NO